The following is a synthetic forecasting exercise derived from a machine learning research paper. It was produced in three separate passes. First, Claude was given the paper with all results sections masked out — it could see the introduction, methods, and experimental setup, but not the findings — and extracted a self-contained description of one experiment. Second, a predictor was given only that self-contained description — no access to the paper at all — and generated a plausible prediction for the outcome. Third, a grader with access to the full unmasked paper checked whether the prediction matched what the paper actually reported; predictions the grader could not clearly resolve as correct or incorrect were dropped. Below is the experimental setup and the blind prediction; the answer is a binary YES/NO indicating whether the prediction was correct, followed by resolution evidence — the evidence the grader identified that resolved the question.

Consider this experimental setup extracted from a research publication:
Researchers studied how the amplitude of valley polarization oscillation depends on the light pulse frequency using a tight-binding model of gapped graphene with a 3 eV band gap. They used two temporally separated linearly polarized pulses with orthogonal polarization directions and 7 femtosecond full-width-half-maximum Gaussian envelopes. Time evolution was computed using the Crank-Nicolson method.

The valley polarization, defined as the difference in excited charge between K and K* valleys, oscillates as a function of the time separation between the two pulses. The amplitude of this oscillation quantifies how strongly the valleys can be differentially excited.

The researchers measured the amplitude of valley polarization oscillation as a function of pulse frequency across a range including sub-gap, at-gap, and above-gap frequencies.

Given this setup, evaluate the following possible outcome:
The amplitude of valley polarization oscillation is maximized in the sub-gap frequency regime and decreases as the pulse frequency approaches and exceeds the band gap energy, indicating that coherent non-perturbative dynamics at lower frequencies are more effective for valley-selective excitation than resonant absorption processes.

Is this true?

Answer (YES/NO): YES